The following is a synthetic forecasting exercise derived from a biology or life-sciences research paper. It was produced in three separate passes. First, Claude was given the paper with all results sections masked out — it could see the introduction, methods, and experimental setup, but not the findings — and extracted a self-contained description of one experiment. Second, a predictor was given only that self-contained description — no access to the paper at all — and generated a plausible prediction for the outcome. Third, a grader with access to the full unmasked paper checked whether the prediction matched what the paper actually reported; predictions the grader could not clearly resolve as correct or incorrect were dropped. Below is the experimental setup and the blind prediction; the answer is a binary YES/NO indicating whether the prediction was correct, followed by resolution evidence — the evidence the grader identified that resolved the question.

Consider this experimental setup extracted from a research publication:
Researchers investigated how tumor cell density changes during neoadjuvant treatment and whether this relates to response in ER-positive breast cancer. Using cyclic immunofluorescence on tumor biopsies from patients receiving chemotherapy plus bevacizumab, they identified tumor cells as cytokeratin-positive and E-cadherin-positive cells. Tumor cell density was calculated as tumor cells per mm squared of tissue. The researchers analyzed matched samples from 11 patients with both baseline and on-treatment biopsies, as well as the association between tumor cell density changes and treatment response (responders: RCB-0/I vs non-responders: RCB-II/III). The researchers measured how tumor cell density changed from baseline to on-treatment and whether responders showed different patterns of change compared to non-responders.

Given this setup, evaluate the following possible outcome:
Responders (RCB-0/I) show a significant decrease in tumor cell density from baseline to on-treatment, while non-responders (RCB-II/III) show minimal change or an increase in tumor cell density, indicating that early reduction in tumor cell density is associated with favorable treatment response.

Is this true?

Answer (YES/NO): NO